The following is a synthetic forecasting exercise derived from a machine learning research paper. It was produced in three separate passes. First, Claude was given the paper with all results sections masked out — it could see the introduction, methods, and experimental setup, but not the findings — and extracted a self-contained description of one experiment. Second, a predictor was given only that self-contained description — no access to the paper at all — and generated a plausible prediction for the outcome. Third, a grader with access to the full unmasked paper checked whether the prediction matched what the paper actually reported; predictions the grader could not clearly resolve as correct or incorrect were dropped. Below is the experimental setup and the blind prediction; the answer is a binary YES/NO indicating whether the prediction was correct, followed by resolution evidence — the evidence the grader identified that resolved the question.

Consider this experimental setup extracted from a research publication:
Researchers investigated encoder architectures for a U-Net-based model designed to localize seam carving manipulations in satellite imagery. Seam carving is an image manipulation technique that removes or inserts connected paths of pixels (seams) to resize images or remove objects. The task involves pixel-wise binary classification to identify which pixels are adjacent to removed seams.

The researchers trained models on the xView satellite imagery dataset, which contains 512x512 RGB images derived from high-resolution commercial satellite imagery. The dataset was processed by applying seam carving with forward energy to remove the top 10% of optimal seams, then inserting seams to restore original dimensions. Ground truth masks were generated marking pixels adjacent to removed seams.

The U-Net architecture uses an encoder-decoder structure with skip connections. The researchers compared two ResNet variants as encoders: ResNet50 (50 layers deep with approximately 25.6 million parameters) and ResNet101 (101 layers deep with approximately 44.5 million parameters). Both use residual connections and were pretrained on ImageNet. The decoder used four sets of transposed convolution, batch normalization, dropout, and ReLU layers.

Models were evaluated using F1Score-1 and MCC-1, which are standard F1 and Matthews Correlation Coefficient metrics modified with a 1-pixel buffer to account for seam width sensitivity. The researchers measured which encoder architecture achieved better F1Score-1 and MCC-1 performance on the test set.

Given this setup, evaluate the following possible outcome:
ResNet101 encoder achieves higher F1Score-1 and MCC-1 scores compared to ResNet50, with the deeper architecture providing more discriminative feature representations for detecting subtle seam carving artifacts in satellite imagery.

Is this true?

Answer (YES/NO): NO